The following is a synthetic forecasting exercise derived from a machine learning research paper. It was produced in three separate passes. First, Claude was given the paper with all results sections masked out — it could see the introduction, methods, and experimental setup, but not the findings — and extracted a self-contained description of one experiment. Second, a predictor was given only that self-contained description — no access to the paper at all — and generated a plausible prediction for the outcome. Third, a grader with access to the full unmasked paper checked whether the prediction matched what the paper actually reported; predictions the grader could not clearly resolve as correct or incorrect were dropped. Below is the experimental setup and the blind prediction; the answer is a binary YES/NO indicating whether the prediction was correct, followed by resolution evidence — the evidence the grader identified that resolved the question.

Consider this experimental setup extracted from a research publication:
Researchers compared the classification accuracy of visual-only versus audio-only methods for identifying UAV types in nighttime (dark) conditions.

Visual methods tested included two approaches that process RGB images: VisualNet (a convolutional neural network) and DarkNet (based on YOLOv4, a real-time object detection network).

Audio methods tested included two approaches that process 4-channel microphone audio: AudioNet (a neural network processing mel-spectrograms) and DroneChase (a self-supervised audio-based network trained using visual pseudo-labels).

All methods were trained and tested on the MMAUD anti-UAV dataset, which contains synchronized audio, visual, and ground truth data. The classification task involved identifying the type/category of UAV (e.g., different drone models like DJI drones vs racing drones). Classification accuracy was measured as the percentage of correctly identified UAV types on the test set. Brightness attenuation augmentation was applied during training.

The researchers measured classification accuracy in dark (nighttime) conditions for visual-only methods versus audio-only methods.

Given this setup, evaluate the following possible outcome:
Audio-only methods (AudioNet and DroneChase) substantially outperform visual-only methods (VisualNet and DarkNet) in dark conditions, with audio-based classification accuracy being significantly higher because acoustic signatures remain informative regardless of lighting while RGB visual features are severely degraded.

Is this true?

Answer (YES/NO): YES